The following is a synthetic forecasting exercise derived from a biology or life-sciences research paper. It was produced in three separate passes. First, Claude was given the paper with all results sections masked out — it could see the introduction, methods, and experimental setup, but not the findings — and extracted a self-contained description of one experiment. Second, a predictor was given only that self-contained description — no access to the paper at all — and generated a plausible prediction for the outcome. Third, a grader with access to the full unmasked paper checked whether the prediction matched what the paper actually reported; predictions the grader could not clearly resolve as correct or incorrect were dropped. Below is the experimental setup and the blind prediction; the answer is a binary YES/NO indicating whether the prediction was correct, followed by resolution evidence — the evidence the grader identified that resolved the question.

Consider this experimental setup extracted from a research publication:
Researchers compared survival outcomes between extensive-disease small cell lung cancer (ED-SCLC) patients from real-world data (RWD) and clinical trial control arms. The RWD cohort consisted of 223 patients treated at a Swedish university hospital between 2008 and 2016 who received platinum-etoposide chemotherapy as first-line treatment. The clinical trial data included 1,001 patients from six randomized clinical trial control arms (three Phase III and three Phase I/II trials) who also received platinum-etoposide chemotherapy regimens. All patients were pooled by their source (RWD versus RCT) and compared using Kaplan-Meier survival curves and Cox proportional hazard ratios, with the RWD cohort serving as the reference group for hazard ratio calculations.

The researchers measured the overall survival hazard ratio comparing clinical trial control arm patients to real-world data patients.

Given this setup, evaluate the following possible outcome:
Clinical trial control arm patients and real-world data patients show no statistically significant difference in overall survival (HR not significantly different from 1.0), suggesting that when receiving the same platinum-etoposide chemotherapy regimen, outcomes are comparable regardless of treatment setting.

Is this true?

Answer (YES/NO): NO